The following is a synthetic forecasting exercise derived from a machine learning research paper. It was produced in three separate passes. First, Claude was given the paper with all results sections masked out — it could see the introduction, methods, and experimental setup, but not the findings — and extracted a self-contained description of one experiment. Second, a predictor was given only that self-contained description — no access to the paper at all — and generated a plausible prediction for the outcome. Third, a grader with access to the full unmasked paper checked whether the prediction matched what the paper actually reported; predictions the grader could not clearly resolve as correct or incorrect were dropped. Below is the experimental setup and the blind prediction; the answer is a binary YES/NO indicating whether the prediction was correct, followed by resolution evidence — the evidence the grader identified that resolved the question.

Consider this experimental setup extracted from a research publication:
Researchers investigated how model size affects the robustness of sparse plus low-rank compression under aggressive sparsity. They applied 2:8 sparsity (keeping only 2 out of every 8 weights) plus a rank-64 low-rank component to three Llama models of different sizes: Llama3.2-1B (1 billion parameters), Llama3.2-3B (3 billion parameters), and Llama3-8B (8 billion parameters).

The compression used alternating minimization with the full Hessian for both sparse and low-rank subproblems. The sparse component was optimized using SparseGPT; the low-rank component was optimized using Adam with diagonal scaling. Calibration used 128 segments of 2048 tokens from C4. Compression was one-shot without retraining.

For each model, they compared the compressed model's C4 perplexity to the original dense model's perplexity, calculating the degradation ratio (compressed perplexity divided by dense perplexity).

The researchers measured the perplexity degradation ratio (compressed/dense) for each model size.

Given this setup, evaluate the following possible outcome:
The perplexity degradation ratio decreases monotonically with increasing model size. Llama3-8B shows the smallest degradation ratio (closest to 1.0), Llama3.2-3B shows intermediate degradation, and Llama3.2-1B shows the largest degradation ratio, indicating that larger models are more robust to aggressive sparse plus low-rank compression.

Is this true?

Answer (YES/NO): YES